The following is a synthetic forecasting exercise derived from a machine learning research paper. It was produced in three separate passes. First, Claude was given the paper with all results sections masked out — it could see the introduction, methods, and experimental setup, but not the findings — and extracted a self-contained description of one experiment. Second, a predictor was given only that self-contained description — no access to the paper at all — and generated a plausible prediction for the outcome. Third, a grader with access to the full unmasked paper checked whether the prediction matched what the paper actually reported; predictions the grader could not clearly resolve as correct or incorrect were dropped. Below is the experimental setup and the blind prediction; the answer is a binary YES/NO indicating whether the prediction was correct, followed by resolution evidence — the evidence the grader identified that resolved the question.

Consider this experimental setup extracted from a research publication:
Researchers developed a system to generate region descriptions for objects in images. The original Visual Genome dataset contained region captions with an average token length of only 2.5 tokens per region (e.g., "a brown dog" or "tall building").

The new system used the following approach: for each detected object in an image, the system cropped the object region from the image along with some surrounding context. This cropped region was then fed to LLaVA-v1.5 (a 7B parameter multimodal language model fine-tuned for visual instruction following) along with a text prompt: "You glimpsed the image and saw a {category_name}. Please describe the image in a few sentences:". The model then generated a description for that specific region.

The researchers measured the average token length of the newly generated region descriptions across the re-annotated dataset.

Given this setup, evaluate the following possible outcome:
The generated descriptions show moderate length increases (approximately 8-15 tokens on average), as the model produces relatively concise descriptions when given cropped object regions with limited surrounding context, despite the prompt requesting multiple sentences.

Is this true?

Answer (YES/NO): NO